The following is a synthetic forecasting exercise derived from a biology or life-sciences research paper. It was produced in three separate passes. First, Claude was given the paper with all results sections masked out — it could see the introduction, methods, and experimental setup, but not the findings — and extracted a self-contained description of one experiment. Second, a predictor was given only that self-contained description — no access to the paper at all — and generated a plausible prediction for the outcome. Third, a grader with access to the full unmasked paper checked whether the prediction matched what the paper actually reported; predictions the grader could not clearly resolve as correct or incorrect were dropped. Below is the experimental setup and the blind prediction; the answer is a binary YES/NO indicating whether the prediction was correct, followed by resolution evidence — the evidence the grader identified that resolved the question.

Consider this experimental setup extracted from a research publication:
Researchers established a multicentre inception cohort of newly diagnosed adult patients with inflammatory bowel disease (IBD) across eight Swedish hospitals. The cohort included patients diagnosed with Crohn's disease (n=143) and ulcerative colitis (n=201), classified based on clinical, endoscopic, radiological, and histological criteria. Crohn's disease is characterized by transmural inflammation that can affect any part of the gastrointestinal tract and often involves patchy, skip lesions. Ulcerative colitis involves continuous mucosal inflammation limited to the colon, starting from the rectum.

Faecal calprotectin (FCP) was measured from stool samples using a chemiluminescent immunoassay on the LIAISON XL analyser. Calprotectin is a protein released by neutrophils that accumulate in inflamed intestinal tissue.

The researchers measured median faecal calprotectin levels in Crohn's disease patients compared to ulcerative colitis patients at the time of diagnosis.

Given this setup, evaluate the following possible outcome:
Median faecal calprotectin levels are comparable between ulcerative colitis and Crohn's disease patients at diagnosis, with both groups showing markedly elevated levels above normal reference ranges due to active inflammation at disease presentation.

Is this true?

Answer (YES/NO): YES